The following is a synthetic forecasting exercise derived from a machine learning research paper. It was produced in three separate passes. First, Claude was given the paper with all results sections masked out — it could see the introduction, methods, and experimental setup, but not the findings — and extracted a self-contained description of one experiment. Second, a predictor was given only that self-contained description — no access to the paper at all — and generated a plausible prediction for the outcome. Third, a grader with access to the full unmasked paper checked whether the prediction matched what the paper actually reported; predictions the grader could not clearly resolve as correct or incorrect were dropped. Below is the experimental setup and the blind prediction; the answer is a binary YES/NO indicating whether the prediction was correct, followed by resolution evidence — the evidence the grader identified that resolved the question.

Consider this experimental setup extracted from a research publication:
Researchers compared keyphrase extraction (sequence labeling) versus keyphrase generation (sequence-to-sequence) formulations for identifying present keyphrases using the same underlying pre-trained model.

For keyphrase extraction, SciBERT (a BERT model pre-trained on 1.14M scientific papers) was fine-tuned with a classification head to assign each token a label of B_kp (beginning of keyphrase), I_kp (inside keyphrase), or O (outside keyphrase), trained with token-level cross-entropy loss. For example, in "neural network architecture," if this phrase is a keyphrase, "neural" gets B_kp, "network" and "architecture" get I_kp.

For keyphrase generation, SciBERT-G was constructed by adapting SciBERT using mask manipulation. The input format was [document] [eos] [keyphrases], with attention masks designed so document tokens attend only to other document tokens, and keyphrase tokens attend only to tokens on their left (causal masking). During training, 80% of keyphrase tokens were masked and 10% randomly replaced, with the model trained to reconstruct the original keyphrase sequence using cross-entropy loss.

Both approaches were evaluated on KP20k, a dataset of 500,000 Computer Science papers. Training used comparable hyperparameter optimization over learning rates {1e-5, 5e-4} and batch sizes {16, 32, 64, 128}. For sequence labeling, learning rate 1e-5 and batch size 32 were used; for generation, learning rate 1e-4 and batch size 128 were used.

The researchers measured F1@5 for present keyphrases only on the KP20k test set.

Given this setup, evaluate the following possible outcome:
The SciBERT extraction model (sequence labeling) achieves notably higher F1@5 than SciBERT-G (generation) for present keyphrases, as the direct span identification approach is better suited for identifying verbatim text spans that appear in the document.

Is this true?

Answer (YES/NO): NO